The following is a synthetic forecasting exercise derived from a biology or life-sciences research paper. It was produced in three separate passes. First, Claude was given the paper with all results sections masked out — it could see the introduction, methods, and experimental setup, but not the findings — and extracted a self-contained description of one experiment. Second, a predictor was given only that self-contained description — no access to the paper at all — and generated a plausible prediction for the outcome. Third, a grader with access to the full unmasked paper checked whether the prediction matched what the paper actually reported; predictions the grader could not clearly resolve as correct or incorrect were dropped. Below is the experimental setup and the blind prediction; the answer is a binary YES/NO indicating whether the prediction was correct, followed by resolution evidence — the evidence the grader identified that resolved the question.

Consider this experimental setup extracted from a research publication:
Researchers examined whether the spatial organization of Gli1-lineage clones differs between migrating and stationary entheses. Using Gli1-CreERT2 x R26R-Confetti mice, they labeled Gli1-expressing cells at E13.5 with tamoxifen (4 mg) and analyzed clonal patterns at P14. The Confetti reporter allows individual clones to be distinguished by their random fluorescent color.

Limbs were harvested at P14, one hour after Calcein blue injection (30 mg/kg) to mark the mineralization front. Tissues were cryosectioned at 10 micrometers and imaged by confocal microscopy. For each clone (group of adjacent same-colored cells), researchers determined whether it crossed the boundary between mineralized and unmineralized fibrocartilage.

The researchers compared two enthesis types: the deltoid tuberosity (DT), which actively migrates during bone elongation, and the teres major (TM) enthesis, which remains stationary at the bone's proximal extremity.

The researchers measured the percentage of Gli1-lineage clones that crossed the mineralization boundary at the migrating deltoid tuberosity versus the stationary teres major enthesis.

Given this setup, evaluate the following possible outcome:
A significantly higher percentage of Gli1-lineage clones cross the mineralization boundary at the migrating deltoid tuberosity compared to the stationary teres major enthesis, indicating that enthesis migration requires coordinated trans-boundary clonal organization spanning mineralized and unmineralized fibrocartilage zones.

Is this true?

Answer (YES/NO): NO